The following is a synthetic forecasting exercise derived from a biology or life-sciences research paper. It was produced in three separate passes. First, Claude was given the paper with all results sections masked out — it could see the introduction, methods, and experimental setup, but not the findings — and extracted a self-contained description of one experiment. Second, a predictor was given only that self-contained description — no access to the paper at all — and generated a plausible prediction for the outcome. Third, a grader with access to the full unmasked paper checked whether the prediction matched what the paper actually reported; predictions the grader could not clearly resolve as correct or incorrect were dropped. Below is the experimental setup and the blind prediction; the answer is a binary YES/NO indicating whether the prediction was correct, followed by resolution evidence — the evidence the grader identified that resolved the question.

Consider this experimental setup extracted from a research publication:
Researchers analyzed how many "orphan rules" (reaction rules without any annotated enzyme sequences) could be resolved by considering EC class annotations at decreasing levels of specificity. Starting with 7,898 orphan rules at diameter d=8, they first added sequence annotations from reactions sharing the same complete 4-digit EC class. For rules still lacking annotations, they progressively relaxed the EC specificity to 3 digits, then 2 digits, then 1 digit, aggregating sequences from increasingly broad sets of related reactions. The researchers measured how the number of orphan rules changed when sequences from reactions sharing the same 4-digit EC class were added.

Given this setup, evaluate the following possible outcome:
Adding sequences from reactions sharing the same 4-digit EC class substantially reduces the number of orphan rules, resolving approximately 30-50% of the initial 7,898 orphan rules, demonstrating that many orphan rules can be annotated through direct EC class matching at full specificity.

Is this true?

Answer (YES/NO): NO